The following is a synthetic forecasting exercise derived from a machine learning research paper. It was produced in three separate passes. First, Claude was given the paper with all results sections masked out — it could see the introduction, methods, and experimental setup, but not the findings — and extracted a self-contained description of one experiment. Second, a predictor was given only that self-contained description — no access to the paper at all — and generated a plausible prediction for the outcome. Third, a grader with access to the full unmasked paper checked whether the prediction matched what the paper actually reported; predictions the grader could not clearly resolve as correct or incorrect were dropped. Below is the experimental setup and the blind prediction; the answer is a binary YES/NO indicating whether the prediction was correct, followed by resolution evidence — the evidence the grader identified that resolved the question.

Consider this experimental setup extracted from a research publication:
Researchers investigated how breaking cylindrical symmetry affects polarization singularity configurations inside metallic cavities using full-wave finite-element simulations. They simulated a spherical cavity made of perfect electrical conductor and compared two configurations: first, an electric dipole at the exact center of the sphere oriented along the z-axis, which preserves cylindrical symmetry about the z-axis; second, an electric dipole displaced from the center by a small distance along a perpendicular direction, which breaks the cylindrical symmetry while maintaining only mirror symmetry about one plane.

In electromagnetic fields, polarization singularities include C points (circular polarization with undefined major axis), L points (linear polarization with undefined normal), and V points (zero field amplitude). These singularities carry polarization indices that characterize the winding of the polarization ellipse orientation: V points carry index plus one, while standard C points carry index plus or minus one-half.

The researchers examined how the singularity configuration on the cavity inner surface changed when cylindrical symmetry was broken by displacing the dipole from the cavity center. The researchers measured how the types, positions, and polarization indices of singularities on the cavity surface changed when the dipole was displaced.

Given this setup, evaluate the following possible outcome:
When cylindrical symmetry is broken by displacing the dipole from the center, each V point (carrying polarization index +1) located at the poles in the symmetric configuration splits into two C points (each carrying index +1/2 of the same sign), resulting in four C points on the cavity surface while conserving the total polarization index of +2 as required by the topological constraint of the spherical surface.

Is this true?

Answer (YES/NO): YES